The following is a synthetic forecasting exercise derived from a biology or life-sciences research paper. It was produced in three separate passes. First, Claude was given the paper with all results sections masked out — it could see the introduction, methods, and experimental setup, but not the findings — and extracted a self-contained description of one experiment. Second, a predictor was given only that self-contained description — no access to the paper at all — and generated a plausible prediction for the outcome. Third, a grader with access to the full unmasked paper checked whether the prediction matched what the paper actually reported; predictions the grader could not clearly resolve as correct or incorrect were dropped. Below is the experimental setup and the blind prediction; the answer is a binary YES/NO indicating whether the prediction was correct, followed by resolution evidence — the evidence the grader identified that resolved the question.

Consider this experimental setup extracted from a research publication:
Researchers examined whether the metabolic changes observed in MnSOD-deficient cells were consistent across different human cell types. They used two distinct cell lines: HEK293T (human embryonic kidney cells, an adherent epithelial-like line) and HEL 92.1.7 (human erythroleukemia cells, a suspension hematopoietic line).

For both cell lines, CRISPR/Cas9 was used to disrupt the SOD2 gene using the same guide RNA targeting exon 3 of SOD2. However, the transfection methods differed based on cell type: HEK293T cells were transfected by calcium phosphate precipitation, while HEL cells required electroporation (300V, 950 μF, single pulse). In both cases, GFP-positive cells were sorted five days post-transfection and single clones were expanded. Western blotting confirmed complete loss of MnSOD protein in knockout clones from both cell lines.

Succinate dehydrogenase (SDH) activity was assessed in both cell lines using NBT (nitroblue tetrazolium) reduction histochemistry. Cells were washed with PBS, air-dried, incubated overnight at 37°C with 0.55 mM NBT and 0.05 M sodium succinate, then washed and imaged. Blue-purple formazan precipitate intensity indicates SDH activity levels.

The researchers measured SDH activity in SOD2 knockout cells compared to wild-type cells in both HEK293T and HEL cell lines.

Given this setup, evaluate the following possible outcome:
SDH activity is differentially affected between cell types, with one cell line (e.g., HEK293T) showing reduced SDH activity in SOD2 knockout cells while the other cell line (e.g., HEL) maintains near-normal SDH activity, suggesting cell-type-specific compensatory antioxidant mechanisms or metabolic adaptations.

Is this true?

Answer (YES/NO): NO